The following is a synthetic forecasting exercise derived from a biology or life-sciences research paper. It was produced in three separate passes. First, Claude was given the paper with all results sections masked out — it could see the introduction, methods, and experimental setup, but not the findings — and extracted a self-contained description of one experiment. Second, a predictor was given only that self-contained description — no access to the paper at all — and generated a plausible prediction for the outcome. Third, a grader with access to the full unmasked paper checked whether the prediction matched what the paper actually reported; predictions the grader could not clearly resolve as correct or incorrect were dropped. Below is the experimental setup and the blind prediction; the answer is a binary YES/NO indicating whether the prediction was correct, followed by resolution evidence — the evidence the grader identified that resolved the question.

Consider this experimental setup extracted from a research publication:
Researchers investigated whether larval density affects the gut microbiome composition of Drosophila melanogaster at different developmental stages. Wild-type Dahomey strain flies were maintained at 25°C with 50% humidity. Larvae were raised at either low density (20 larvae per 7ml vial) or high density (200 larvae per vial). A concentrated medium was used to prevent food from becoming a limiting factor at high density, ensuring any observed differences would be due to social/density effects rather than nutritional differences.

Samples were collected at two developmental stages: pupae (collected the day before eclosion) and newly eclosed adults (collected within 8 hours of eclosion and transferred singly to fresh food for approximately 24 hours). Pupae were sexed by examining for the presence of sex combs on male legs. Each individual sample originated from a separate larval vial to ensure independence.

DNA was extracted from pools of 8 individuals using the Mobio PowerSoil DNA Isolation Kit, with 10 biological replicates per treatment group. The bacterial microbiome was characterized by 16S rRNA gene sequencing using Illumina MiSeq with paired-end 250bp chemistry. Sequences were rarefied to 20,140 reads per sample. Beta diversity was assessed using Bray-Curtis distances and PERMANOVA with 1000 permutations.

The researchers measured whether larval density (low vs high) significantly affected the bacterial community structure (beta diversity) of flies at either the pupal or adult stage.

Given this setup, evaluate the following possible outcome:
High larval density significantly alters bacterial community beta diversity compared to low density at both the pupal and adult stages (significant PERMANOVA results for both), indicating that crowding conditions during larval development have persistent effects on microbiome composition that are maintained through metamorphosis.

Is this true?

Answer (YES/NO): NO